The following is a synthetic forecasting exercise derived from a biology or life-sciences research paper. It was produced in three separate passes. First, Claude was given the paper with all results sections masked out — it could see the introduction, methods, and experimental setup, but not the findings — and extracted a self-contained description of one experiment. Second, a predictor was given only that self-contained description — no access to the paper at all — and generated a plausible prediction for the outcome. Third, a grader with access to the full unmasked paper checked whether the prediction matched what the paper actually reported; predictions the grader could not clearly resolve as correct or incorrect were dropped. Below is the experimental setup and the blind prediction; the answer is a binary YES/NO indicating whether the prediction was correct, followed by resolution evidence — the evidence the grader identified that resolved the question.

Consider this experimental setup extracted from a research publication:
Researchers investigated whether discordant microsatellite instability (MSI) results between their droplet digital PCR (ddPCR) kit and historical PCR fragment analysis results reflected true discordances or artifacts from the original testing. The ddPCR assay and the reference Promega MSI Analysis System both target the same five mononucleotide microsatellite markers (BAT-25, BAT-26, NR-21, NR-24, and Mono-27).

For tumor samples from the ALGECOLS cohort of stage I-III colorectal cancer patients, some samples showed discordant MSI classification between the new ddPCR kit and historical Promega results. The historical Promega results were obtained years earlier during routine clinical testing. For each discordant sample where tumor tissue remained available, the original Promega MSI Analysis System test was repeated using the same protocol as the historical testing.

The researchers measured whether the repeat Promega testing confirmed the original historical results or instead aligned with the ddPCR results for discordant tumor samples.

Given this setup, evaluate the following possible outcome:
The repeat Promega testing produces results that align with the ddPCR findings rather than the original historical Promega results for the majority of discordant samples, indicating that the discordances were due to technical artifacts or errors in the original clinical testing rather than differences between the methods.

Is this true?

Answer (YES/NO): YES